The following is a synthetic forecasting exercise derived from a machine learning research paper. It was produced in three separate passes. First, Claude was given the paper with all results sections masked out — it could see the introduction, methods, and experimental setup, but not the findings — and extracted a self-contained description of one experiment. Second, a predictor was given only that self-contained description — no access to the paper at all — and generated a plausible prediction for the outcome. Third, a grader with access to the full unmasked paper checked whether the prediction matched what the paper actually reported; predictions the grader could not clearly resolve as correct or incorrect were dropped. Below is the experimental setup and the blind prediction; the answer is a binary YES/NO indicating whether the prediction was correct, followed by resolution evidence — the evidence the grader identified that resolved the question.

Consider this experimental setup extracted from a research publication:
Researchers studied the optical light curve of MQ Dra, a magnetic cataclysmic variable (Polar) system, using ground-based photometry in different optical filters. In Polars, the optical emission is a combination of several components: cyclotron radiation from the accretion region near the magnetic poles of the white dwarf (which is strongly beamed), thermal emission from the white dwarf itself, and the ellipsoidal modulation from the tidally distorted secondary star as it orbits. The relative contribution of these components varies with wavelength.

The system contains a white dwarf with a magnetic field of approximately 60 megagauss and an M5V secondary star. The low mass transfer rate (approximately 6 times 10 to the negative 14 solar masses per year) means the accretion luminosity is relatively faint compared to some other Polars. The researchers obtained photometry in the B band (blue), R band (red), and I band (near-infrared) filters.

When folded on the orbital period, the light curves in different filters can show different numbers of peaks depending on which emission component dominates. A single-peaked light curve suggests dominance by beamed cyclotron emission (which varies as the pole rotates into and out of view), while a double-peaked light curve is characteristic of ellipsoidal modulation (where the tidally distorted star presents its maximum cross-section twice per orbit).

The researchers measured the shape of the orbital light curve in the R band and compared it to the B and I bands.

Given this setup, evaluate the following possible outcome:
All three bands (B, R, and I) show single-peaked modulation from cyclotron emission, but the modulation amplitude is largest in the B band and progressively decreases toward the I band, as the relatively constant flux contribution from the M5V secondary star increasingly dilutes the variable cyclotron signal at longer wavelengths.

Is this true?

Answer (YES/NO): NO